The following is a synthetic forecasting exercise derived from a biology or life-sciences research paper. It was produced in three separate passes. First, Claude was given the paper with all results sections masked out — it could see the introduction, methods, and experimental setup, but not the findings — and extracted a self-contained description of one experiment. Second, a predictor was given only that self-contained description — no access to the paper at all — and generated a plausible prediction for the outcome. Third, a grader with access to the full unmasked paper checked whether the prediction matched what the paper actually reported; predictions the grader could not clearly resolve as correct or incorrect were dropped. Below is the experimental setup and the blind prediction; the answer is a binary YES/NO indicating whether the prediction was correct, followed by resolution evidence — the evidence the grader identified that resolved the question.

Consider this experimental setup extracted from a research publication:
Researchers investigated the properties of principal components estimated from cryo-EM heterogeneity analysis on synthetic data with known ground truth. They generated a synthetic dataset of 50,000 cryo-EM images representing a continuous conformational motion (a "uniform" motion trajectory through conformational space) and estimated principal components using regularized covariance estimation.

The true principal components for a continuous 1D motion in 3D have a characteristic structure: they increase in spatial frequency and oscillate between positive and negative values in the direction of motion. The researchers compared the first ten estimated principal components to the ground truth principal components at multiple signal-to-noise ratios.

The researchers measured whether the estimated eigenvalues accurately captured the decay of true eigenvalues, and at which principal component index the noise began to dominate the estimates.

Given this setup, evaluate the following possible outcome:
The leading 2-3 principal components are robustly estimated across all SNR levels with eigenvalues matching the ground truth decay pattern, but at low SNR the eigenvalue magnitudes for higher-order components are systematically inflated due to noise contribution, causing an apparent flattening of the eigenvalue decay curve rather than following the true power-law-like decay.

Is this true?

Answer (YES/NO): NO